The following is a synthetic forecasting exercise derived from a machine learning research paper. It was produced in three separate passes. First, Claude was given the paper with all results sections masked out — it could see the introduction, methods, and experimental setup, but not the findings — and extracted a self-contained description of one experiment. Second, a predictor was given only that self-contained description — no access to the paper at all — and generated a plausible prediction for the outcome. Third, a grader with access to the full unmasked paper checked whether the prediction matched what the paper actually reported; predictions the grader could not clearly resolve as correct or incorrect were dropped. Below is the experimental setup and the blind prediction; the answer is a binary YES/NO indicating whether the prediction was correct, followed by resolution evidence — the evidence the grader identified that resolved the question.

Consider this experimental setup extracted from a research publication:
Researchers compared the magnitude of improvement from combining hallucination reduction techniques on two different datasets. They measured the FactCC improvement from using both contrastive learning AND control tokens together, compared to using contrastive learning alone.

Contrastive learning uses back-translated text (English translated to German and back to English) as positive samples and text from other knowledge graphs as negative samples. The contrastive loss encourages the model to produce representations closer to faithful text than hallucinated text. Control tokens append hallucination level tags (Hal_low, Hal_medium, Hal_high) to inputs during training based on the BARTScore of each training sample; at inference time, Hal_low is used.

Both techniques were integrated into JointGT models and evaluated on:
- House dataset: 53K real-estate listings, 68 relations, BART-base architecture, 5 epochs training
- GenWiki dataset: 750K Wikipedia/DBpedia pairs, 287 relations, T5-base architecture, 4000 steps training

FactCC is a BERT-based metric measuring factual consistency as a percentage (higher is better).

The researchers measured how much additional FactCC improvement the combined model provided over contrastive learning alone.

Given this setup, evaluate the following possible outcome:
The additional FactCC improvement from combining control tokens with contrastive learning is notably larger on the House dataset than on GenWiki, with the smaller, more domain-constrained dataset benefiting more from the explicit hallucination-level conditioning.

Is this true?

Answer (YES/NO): NO